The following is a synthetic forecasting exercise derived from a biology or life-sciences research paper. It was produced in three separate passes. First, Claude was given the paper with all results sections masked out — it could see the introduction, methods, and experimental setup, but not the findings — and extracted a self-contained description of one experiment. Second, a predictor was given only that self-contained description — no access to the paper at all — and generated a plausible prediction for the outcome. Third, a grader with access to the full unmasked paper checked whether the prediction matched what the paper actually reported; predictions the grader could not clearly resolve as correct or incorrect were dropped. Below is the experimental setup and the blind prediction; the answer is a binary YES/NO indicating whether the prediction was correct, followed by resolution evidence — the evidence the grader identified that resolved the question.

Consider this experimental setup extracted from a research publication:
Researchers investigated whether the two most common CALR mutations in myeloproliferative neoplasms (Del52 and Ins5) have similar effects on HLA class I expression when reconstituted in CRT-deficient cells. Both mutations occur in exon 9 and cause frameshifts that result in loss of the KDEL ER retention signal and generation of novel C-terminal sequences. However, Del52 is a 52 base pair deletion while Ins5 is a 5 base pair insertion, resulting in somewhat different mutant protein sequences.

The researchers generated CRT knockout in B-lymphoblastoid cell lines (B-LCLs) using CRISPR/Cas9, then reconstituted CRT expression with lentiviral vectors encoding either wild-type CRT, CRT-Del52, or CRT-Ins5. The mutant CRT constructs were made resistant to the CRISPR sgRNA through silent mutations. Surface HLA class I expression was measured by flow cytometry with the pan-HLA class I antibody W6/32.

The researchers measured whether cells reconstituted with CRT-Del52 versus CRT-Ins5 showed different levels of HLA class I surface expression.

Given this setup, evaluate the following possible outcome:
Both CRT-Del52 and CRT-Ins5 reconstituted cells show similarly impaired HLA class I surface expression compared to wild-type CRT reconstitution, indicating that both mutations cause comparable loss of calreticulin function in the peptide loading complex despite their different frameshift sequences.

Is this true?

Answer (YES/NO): YES